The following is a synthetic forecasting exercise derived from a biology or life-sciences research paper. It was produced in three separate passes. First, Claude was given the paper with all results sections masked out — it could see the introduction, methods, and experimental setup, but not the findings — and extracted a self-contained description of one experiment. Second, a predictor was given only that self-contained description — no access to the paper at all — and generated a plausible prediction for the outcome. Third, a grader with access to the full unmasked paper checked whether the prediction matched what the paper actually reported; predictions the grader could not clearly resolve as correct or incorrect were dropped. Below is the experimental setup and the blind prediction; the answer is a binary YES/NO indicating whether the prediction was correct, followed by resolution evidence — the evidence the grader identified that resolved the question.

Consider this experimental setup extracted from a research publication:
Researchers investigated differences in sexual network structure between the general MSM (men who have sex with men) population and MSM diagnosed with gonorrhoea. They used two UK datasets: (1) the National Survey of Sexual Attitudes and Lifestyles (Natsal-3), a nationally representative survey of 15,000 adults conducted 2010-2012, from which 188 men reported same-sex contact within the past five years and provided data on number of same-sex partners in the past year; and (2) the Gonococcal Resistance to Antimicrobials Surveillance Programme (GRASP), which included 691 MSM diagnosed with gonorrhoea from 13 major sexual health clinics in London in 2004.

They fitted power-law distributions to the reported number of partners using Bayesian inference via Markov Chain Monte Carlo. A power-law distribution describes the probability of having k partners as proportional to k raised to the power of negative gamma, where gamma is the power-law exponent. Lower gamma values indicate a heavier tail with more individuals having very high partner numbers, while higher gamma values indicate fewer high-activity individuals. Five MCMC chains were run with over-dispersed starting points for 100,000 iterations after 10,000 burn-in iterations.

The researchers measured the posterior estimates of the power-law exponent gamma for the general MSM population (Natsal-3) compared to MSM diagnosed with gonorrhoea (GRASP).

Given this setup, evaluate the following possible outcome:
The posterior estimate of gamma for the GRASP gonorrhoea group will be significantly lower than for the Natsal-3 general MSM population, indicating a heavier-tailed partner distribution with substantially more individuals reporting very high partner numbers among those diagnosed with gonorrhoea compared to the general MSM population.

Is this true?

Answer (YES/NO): YES